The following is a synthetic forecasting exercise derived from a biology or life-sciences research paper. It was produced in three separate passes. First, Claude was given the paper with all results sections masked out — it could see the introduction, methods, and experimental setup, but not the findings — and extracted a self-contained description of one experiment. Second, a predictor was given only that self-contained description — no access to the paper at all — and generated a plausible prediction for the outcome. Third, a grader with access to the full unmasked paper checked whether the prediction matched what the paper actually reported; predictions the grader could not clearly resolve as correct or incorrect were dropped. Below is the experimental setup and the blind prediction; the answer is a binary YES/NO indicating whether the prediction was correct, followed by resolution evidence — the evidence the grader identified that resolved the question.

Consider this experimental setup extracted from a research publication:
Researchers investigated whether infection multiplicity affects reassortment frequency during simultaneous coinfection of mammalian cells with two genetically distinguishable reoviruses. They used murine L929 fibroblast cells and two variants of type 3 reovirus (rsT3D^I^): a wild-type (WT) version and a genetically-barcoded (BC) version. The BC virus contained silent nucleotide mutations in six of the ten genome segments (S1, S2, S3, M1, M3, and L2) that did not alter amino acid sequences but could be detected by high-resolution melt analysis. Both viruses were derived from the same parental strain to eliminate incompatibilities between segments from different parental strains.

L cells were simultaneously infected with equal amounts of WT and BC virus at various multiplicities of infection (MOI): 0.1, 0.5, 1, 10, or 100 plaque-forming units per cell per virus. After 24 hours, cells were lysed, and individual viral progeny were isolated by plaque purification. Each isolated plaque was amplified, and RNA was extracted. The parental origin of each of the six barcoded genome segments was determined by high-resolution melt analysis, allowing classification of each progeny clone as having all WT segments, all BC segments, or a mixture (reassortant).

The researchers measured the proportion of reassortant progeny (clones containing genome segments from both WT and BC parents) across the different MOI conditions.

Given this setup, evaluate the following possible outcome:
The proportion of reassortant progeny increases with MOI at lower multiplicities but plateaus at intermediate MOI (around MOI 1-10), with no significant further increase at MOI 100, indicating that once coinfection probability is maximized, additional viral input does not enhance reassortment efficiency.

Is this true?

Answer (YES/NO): YES